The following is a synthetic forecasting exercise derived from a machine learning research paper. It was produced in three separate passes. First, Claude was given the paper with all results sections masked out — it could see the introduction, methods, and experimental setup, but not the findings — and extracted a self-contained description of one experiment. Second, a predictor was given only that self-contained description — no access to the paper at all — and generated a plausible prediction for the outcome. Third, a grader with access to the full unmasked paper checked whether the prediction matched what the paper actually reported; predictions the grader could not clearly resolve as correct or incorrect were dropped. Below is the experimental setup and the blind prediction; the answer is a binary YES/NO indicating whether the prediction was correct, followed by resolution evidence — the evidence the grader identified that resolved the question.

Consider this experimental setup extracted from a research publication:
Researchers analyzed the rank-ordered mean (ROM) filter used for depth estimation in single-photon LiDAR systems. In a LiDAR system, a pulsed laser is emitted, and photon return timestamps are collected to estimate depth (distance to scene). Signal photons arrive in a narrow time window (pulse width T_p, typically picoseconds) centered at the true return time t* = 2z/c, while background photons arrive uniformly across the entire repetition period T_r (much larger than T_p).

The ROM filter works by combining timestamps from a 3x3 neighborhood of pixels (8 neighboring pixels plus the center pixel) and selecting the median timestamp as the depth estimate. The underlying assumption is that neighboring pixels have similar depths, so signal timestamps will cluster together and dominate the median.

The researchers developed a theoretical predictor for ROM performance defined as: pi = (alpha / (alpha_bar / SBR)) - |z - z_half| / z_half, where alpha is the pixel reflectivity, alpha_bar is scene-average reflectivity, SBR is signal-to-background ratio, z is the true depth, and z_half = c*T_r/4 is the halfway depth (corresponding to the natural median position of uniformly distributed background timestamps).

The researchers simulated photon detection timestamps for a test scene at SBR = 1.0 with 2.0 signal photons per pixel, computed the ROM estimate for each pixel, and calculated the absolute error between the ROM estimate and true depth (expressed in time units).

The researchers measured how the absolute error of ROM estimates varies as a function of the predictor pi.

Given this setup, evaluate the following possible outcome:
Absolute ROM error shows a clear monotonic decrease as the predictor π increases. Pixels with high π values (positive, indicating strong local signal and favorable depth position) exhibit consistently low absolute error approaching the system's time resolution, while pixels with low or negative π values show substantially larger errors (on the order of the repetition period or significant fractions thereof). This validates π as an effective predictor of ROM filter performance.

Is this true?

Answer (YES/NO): YES